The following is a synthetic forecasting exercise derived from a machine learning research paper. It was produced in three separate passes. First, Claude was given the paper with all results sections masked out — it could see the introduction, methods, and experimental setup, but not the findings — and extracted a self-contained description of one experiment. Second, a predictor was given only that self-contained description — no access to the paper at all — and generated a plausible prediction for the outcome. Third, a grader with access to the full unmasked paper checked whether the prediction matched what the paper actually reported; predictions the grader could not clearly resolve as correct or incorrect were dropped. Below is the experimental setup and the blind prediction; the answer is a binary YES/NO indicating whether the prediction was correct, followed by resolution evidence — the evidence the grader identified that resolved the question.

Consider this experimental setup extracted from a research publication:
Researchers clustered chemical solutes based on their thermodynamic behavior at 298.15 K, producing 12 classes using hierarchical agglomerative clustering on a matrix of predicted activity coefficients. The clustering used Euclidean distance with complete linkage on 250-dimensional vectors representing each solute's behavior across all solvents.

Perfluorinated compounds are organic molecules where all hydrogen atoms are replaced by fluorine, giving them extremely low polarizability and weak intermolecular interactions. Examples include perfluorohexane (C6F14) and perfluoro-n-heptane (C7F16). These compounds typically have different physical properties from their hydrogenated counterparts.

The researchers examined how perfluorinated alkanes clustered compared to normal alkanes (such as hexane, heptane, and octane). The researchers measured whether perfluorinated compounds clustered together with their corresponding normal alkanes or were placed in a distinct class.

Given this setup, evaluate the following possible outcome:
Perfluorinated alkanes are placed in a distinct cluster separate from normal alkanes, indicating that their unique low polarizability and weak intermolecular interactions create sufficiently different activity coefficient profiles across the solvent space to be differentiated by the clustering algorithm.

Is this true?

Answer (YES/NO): YES